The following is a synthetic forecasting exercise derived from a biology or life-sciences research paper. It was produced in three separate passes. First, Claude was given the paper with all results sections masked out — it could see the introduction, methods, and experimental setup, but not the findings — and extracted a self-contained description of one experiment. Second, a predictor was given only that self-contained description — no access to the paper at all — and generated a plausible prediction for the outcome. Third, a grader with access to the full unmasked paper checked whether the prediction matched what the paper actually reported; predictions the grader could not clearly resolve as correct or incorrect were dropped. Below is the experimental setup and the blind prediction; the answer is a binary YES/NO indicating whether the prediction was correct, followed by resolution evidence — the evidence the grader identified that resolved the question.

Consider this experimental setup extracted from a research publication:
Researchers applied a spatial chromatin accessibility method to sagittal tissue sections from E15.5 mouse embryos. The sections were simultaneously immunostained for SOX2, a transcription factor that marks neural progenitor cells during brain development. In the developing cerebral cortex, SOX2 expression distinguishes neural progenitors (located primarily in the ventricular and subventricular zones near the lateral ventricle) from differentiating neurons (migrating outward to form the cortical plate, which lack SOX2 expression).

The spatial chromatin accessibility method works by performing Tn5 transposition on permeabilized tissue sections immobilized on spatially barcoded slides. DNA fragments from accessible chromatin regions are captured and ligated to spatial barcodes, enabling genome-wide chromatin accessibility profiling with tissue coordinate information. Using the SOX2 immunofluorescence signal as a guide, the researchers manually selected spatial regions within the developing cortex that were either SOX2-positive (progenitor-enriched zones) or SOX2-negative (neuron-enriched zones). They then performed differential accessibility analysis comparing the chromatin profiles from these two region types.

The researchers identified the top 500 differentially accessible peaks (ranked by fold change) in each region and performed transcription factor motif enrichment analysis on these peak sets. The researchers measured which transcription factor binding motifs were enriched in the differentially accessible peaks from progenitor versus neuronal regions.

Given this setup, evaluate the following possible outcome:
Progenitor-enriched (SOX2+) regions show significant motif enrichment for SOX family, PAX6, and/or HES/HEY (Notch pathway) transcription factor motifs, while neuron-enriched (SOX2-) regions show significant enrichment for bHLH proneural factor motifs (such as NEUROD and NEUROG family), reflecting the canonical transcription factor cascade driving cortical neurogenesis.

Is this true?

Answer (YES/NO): YES